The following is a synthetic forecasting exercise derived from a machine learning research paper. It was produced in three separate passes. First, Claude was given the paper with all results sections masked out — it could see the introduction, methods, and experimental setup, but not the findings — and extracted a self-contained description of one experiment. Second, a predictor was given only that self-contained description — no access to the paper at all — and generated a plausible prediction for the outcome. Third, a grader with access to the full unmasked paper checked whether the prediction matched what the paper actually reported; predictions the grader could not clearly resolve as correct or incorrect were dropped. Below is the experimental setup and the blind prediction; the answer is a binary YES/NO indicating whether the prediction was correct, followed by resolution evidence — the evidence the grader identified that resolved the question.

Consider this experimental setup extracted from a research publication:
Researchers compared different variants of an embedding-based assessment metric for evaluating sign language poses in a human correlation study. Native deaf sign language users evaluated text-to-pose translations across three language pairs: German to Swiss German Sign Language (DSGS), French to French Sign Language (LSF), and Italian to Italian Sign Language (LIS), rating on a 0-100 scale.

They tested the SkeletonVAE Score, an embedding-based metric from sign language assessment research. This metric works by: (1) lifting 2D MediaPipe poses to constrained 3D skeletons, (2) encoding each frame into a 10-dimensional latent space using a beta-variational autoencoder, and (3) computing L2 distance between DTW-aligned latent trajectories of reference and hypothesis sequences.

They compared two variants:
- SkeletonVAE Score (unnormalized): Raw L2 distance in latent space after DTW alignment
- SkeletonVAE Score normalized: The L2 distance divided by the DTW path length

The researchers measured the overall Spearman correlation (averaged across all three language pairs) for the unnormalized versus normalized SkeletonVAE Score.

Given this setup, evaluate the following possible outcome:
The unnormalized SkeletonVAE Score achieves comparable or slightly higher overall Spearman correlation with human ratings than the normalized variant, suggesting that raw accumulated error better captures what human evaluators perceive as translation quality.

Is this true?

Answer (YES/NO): NO